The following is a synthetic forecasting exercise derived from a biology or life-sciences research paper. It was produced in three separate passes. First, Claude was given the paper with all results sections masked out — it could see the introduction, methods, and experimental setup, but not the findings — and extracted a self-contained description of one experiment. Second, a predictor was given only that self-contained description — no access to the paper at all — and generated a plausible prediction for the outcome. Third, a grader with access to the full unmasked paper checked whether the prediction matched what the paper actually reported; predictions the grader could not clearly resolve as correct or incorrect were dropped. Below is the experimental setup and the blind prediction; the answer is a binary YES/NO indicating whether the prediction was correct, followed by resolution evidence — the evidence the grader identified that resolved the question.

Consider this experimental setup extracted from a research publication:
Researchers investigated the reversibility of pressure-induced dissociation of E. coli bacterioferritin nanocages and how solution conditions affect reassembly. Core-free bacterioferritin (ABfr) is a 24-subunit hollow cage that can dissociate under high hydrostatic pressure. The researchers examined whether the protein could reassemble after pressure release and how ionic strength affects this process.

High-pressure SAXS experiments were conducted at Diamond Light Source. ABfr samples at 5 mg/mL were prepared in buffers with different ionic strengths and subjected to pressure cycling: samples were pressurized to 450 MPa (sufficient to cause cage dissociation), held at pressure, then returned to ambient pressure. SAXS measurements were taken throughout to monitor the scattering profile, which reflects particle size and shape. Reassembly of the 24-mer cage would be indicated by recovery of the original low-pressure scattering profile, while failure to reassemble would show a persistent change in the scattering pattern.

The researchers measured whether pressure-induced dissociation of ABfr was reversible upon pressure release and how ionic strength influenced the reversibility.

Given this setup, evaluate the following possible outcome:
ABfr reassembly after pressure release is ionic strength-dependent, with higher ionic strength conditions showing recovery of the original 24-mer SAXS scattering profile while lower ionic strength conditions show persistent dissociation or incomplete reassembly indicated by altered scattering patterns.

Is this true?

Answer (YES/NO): YES